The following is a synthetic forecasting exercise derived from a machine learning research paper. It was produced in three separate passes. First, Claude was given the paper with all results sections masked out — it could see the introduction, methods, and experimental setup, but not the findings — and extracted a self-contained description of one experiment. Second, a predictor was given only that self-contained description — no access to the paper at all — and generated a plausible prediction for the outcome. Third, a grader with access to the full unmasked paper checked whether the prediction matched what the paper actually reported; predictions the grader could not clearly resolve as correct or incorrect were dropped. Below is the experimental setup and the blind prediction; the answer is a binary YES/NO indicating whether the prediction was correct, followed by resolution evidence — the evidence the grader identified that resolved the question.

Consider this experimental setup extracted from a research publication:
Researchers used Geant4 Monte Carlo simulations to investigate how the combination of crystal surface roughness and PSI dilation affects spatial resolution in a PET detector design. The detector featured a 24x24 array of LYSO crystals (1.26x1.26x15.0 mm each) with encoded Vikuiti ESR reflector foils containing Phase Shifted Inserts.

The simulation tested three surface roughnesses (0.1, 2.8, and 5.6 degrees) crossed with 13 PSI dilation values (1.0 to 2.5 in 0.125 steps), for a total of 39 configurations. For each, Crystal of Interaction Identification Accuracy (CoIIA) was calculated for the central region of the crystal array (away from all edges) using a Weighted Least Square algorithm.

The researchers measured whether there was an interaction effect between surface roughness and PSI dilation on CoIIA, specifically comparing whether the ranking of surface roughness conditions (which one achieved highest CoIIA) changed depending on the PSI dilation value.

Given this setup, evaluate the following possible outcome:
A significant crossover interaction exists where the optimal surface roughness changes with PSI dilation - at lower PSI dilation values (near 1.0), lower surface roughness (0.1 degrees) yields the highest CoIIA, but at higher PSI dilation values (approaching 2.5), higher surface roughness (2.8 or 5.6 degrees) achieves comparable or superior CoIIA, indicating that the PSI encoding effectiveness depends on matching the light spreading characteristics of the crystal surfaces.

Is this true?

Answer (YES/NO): NO